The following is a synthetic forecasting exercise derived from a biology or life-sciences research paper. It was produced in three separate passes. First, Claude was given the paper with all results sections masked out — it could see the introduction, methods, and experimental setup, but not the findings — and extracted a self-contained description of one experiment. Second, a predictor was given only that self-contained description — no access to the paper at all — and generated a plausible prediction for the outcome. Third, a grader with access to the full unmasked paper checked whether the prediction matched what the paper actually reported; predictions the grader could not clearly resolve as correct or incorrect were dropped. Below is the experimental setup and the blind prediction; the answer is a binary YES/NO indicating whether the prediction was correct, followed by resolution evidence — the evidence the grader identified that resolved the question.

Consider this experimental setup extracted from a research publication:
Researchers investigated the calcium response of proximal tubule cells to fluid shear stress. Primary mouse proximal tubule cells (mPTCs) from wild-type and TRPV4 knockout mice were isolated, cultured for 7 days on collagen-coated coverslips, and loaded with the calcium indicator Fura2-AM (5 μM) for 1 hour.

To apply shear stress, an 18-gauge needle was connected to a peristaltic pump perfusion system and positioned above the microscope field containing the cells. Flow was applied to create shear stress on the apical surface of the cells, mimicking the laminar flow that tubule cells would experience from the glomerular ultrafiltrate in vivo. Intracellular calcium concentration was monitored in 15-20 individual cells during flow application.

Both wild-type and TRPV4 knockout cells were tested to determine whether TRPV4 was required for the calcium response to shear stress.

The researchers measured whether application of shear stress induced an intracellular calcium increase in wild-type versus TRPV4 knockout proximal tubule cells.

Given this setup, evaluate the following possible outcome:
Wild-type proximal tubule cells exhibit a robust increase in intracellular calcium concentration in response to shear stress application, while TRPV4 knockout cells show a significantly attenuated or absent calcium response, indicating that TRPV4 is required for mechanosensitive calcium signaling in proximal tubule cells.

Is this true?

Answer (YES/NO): NO